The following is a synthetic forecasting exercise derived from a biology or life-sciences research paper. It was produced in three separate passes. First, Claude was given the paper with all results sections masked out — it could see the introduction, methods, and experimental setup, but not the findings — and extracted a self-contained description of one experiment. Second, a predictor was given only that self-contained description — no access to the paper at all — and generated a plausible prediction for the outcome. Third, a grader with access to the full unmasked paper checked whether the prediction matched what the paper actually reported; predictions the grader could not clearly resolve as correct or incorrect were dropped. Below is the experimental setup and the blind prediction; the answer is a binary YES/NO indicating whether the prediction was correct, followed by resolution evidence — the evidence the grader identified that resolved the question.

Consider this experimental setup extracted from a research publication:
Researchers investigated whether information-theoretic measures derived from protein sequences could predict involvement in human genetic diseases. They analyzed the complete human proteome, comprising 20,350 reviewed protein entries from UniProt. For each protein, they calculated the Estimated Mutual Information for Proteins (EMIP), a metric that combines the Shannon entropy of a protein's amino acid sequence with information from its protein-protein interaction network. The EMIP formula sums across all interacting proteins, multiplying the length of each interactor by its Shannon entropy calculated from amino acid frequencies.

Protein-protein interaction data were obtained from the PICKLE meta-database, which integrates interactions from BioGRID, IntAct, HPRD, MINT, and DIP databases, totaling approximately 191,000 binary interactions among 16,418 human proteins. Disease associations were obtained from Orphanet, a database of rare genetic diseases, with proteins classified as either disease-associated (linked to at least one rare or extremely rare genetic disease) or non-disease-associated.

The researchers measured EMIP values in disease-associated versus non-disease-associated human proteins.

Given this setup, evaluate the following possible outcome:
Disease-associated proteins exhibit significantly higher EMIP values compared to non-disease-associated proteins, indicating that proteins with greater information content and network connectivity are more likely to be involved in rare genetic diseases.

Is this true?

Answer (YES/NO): YES